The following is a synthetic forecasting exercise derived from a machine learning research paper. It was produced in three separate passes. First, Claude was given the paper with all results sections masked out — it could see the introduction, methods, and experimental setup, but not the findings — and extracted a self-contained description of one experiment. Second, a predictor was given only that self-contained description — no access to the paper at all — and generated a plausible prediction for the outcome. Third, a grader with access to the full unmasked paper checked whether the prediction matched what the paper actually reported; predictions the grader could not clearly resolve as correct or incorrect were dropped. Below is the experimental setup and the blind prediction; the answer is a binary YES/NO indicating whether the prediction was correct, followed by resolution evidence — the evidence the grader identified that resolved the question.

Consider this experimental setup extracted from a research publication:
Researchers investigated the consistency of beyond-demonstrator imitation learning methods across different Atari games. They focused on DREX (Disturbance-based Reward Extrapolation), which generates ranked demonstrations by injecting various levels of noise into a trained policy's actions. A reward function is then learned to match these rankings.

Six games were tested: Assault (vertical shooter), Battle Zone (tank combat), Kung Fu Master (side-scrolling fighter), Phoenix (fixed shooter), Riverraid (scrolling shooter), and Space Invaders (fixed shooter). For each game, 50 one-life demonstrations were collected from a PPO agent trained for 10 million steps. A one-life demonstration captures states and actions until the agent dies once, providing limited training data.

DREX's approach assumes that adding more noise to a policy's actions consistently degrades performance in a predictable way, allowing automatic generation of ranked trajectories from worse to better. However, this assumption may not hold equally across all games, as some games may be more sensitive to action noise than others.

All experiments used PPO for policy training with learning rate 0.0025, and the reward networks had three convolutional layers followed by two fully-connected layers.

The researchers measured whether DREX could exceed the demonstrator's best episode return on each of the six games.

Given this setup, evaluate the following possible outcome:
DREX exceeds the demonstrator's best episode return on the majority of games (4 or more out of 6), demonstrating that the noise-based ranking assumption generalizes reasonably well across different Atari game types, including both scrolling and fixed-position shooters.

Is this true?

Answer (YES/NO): YES